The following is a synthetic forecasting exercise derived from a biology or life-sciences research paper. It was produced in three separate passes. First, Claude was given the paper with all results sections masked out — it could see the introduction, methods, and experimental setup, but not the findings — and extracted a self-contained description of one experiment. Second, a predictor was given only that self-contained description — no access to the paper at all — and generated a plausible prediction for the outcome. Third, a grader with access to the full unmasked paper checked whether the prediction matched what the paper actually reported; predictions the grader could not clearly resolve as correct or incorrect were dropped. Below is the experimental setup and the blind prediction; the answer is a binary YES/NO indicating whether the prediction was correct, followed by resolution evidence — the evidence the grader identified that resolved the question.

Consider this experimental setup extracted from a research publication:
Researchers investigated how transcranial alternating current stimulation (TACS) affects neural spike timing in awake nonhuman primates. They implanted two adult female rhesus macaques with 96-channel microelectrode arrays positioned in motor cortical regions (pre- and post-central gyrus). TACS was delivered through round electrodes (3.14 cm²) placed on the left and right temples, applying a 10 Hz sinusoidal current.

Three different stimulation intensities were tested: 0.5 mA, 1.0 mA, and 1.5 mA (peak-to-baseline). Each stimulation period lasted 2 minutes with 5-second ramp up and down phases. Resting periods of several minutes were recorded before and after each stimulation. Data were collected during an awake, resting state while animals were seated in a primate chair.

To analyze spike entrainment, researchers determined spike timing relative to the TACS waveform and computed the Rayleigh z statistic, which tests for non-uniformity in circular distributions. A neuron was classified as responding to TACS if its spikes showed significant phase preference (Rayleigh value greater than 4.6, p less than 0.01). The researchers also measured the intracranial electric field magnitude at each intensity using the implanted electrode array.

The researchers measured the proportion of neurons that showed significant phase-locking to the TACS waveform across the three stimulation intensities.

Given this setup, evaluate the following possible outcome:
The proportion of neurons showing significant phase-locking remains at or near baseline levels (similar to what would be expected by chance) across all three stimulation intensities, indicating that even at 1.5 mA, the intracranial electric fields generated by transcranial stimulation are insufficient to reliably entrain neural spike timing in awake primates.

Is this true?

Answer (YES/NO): NO